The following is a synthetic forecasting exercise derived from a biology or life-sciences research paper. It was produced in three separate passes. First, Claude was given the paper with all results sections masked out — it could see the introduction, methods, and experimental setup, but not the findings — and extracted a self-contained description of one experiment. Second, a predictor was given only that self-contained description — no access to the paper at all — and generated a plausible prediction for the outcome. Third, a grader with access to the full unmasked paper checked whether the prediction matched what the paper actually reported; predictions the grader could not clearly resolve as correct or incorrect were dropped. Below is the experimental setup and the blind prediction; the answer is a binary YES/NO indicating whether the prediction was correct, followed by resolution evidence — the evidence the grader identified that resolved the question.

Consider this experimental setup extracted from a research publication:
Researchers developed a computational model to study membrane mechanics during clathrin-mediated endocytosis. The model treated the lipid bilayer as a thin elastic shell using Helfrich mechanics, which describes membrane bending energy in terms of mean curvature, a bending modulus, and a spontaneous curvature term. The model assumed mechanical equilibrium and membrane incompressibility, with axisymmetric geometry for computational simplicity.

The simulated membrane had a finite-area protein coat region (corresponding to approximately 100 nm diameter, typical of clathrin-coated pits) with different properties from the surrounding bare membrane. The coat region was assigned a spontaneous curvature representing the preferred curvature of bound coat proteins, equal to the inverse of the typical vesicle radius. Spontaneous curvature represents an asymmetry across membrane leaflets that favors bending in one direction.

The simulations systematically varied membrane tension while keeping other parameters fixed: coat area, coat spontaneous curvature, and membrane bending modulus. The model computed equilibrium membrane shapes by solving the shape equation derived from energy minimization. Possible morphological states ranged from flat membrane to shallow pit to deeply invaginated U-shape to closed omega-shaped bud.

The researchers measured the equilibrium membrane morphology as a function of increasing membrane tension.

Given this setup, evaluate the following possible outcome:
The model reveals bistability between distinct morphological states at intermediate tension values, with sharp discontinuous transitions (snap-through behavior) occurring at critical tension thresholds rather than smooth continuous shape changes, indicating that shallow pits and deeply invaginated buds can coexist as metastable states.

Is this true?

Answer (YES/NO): NO